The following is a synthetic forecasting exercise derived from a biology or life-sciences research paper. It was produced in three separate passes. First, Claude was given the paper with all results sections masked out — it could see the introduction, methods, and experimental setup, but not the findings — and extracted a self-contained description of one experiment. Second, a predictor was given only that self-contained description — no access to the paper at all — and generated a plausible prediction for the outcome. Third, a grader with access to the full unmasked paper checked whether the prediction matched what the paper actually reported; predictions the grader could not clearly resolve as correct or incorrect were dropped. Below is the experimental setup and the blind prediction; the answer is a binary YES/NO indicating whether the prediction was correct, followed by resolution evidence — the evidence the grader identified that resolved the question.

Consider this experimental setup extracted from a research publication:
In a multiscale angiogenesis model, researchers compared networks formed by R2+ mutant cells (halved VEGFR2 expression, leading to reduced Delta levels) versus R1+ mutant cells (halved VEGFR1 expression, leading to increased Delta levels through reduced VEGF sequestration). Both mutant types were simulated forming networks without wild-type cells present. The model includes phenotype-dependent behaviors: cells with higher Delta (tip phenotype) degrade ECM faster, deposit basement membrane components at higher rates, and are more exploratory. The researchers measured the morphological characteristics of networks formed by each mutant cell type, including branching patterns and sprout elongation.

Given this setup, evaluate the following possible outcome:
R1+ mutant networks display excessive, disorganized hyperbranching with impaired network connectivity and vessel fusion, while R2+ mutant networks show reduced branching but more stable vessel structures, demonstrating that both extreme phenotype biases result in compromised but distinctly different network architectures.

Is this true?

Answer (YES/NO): NO